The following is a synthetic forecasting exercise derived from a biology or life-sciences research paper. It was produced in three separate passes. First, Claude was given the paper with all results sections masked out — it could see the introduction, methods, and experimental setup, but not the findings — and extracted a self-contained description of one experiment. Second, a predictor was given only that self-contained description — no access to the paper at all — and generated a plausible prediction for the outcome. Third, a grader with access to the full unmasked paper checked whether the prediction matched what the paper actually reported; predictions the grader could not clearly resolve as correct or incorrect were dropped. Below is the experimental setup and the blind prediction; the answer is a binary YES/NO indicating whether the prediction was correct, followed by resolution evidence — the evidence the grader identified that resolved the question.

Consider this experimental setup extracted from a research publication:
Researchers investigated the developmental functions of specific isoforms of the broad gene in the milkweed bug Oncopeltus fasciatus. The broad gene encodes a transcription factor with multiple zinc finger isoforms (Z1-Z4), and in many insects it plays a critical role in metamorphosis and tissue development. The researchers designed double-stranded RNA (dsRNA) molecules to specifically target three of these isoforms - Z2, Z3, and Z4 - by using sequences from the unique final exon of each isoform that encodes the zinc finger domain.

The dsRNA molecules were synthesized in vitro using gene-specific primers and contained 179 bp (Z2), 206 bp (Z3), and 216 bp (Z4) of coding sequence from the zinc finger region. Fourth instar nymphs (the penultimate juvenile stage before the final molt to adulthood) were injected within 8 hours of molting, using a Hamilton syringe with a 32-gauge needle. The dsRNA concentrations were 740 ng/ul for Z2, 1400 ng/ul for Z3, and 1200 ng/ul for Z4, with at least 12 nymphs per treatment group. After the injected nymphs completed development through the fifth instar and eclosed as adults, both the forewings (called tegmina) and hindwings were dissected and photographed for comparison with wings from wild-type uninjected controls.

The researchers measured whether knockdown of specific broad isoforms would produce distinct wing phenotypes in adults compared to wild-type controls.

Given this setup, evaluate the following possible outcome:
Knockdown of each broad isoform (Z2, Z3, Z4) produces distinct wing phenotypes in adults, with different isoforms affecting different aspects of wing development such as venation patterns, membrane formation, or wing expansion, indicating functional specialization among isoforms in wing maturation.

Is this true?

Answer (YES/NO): NO